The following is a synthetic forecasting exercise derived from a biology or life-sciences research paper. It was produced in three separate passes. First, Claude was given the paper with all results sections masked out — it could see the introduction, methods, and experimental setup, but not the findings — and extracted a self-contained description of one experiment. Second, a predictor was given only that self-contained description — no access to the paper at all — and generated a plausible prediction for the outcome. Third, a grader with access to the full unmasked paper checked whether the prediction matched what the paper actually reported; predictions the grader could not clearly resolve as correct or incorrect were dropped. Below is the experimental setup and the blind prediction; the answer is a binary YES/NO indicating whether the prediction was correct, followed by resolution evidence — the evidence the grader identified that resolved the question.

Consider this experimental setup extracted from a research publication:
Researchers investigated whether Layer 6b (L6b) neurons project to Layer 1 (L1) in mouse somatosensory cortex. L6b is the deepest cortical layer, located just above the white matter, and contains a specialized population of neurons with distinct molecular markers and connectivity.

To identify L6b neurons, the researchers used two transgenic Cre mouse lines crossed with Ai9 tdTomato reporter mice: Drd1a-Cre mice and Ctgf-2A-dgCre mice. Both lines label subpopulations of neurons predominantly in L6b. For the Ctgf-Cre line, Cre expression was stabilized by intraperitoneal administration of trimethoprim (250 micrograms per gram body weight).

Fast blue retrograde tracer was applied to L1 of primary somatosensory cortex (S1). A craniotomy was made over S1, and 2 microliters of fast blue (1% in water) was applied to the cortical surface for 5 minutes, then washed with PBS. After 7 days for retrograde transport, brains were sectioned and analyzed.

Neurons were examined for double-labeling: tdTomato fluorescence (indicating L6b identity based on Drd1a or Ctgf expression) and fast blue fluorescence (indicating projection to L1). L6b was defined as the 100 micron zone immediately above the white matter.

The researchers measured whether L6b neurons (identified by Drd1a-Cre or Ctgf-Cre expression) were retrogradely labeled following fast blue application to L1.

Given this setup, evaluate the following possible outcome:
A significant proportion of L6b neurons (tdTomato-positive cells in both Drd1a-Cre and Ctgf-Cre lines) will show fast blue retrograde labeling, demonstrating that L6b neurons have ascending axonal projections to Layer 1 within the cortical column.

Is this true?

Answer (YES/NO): NO